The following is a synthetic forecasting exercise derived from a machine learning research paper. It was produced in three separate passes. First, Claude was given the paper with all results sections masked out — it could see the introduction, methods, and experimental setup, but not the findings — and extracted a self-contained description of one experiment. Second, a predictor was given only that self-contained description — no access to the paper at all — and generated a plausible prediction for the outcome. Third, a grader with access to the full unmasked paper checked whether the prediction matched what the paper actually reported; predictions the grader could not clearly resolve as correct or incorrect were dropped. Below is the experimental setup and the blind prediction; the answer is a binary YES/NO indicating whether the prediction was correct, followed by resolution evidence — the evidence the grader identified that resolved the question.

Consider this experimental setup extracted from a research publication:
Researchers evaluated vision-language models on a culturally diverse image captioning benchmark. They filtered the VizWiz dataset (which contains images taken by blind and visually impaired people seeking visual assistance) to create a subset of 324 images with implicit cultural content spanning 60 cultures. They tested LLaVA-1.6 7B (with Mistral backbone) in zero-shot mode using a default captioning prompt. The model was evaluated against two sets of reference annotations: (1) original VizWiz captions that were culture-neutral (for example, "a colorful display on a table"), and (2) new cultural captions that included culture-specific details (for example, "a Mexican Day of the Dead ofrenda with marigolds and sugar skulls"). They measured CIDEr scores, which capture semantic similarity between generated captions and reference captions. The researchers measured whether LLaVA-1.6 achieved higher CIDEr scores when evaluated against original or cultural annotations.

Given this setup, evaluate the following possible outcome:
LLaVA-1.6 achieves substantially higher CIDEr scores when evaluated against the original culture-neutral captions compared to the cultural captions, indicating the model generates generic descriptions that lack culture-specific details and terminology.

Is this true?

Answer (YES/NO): NO